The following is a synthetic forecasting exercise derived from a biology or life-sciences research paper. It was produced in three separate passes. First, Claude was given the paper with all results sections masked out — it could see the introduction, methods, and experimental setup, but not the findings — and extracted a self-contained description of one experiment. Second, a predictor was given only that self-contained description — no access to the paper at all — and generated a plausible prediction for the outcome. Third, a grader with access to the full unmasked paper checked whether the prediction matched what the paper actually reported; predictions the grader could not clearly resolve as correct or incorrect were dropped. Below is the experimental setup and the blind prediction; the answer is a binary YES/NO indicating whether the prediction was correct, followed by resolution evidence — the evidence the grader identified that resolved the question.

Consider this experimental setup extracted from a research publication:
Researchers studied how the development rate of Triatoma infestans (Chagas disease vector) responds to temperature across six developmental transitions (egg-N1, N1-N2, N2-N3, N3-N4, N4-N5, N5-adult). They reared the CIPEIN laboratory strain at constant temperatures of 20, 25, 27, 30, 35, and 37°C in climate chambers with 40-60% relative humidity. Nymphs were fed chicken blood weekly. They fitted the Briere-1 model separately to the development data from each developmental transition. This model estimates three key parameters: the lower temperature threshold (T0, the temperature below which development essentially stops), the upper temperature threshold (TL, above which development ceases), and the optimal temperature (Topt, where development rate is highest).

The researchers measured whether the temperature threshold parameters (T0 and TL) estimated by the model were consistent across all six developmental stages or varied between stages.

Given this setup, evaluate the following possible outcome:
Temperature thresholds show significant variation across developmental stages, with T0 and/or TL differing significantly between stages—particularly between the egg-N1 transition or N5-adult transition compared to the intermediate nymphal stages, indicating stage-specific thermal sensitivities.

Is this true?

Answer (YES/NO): NO